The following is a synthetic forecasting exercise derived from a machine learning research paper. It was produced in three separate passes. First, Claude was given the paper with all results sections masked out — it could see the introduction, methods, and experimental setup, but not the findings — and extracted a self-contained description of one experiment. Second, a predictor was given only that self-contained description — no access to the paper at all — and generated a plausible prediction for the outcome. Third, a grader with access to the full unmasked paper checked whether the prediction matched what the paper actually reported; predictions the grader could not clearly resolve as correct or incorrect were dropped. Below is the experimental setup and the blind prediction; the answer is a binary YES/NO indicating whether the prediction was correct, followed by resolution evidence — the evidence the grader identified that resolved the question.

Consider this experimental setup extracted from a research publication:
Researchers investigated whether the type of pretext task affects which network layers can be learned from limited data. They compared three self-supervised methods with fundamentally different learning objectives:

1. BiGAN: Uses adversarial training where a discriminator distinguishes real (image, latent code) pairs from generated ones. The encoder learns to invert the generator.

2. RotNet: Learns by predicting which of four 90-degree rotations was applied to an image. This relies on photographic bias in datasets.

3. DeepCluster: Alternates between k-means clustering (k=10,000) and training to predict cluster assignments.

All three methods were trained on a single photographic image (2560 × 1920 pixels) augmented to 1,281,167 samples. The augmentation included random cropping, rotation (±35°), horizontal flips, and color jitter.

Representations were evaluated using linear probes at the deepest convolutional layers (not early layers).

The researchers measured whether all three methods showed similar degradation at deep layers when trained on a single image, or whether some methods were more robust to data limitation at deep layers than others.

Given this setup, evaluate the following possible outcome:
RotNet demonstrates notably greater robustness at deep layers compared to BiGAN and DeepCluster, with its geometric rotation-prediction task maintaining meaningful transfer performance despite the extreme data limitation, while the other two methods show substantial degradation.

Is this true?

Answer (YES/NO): NO